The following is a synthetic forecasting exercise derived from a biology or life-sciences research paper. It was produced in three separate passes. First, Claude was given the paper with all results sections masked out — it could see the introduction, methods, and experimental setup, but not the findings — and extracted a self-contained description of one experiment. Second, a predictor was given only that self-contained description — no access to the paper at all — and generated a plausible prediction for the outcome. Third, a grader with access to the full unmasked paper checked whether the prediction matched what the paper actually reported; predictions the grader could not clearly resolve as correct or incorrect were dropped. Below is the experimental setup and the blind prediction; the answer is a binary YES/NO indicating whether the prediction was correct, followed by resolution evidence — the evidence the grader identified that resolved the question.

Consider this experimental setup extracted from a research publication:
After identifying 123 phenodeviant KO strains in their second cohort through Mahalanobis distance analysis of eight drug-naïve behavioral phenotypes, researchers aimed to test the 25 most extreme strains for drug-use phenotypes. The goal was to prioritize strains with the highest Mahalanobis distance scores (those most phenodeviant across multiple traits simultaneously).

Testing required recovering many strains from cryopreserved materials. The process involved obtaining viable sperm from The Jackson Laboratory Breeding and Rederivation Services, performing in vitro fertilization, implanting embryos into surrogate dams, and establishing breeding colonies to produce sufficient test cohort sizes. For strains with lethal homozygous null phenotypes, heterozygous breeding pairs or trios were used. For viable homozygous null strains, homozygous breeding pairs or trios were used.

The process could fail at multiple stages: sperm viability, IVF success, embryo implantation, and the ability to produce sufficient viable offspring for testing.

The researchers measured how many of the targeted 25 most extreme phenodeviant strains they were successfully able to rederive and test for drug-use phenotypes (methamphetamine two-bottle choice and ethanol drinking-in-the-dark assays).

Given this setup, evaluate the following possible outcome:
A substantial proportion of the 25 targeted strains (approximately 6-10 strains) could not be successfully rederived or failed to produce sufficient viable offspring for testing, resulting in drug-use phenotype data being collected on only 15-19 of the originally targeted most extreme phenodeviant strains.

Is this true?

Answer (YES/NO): NO